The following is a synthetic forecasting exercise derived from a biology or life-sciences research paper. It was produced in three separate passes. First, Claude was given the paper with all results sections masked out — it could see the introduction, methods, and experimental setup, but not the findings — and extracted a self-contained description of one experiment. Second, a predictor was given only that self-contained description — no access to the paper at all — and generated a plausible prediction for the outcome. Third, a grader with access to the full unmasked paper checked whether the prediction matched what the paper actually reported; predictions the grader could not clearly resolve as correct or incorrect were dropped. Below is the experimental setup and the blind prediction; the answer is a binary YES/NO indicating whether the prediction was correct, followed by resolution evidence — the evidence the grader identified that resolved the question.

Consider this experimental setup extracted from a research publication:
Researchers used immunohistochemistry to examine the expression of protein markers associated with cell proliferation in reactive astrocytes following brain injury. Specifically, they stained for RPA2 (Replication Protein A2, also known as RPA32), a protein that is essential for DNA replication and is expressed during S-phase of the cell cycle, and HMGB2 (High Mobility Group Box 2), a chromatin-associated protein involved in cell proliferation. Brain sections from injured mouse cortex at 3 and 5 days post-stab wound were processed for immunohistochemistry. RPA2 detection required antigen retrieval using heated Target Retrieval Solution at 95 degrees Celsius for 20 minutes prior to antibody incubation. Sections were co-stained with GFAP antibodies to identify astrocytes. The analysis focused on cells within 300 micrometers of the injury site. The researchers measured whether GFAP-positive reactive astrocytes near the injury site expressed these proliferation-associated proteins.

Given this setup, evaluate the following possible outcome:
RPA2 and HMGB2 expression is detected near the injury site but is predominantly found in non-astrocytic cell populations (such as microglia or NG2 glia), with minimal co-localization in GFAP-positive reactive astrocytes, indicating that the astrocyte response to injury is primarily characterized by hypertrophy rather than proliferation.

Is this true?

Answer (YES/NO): NO